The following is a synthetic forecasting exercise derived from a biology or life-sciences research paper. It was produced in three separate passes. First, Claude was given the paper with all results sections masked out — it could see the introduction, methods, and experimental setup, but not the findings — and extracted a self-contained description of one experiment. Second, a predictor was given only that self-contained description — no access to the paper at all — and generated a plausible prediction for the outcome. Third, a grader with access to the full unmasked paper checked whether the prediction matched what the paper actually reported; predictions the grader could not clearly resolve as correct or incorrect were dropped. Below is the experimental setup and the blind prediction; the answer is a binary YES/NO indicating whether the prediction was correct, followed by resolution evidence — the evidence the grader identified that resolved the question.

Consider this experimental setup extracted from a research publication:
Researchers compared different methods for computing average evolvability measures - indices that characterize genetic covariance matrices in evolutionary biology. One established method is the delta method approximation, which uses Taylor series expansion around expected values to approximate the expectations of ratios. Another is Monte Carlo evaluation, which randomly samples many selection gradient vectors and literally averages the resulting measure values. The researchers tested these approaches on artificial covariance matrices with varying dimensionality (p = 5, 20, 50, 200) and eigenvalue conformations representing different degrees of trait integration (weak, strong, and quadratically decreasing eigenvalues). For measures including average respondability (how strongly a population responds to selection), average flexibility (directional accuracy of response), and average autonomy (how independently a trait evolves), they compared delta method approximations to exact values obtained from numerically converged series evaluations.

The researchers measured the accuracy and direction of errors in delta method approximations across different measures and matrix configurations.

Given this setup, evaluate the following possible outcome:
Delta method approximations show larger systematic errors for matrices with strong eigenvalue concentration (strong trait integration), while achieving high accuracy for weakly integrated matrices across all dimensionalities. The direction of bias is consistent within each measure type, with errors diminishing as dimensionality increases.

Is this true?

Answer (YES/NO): NO